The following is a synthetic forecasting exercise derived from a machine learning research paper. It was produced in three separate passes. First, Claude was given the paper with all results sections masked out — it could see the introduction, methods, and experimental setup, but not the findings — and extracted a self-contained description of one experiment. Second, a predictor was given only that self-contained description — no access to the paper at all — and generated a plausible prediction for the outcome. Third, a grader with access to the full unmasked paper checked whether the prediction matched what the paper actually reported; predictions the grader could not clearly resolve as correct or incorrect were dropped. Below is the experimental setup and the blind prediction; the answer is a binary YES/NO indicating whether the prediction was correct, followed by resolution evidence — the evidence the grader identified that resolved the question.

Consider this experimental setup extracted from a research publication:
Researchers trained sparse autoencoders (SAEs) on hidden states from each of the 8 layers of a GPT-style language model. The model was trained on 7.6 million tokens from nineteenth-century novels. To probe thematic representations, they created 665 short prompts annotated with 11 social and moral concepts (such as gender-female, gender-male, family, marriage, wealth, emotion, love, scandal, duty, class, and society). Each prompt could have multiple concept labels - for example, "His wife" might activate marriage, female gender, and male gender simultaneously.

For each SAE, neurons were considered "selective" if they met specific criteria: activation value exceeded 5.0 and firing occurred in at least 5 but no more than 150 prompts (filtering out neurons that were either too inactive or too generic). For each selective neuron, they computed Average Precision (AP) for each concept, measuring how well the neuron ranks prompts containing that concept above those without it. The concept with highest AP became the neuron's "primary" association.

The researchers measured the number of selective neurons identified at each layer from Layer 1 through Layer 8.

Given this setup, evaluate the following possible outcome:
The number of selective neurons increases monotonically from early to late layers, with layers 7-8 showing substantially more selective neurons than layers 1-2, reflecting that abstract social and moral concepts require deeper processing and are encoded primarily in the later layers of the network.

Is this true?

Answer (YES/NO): NO